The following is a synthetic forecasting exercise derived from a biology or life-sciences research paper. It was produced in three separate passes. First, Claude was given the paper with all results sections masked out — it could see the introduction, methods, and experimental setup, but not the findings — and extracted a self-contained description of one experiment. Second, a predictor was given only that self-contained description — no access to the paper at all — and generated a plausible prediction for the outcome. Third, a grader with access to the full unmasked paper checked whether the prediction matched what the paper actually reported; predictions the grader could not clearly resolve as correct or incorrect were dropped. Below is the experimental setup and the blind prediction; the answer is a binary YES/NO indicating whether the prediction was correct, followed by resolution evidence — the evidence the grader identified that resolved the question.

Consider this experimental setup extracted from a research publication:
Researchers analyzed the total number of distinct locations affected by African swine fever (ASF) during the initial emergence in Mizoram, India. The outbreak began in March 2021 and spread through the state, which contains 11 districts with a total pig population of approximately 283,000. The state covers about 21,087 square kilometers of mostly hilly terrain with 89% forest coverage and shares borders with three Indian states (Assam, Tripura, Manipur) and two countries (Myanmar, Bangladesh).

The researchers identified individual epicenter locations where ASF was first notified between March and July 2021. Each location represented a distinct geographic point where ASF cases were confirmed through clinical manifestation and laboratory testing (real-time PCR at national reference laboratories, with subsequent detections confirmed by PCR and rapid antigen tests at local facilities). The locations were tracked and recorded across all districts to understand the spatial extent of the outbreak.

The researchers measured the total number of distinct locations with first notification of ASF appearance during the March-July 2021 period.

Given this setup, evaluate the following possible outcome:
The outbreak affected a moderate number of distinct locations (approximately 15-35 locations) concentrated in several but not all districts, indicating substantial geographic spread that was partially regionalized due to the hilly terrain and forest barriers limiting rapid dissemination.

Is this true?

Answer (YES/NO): NO